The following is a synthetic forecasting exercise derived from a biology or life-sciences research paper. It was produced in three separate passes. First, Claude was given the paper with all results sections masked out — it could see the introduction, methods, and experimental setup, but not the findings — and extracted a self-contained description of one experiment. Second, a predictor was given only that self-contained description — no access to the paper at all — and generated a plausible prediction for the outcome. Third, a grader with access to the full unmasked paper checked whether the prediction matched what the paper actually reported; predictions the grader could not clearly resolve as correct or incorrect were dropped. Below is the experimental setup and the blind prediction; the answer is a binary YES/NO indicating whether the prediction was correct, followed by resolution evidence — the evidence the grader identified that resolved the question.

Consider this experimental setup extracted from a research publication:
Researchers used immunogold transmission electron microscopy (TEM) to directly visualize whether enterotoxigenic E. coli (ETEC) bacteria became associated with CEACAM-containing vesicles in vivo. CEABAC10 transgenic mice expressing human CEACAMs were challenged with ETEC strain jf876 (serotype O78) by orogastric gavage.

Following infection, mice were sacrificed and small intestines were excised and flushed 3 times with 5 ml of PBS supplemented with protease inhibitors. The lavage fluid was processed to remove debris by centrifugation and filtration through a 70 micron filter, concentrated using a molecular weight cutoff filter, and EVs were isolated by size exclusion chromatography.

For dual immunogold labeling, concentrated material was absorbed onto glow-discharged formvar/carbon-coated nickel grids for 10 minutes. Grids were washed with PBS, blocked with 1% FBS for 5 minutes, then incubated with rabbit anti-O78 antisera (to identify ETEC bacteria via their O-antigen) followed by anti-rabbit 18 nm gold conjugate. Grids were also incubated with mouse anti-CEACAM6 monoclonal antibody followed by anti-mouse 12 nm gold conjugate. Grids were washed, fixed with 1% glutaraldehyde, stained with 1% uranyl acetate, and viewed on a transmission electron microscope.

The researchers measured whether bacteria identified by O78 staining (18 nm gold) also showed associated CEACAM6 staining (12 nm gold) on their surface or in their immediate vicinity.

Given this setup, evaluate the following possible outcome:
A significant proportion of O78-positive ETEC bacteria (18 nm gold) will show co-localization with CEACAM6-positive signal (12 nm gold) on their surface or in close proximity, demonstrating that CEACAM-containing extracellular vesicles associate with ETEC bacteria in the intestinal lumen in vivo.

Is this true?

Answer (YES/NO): YES